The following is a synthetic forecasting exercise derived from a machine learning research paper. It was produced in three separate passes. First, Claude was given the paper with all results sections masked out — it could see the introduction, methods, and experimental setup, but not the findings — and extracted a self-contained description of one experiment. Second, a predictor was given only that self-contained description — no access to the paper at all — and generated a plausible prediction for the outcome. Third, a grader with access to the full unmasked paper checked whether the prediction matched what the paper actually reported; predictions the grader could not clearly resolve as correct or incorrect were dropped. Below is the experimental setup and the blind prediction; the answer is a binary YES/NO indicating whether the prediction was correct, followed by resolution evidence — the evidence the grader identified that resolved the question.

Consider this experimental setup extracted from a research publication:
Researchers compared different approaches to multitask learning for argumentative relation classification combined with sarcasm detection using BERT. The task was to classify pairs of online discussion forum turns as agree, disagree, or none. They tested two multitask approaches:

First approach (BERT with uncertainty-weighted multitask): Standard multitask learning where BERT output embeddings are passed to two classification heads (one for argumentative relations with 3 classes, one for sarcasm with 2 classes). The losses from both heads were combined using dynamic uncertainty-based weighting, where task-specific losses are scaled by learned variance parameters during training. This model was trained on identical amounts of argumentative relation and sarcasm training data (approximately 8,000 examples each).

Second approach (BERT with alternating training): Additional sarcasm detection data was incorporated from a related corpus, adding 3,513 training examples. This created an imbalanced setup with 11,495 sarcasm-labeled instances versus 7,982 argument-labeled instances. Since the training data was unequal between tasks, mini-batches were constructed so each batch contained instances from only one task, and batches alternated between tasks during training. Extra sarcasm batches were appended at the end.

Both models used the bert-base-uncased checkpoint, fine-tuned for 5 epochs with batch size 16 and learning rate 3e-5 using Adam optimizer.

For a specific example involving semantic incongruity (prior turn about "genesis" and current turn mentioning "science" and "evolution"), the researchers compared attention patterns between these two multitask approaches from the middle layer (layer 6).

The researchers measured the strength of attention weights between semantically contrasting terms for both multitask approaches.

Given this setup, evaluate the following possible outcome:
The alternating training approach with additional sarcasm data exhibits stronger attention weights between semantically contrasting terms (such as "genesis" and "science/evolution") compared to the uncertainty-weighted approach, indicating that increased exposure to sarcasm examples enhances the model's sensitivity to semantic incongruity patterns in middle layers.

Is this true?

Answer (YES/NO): NO